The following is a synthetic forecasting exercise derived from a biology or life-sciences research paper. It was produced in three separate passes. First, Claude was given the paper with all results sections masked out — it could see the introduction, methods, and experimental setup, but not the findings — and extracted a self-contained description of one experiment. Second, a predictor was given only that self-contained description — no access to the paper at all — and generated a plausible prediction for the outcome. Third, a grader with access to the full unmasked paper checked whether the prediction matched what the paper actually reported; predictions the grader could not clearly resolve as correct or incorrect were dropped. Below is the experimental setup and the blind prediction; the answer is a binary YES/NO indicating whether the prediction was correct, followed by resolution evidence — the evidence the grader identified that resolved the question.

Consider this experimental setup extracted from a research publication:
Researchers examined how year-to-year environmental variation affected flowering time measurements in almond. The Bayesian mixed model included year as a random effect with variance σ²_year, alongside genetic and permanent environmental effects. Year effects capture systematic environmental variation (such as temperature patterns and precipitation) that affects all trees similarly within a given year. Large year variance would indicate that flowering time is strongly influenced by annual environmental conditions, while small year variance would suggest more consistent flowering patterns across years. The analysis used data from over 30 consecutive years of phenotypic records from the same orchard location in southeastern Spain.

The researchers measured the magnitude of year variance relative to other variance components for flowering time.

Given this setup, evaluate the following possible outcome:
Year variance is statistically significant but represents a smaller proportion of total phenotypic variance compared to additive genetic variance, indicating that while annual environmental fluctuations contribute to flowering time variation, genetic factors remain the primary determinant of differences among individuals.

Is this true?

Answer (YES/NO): NO